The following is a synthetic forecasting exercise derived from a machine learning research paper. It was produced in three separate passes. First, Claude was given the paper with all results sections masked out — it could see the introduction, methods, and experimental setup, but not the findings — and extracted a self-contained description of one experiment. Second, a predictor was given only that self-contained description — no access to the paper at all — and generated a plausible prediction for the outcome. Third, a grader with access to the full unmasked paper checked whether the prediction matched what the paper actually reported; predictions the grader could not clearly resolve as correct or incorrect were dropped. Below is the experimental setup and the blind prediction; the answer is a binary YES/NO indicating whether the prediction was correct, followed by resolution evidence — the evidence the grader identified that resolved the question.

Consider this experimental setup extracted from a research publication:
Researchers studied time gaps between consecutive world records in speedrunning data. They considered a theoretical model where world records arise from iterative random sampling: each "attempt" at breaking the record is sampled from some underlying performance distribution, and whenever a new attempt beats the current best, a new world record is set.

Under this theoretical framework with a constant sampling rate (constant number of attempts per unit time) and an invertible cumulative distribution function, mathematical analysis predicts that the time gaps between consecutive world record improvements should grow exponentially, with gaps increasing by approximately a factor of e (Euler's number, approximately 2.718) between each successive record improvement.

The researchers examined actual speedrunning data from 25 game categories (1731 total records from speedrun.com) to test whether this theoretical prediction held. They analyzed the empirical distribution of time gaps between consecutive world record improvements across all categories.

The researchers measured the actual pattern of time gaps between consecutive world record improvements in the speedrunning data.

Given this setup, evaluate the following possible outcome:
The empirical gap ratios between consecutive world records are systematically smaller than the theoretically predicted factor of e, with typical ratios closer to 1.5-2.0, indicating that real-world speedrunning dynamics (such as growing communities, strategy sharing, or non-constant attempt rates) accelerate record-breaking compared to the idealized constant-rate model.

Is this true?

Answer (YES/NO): NO